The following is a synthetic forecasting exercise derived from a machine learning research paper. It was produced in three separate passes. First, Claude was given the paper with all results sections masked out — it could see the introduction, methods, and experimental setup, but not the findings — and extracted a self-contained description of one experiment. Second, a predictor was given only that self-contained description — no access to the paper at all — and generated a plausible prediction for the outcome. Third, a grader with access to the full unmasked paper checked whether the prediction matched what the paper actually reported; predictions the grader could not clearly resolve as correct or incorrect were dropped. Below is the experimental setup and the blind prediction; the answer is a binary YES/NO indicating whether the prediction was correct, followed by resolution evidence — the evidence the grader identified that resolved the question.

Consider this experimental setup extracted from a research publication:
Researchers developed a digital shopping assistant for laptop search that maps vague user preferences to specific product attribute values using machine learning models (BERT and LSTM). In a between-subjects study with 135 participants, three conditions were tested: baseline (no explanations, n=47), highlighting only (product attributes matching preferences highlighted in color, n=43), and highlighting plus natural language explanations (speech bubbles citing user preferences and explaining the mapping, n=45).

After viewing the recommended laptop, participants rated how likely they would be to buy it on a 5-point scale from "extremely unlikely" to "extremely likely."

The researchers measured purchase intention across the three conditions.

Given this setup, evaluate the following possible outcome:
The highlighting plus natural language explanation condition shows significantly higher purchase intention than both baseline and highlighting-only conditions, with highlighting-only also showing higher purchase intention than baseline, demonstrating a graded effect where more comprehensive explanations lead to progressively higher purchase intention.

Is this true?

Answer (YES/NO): NO